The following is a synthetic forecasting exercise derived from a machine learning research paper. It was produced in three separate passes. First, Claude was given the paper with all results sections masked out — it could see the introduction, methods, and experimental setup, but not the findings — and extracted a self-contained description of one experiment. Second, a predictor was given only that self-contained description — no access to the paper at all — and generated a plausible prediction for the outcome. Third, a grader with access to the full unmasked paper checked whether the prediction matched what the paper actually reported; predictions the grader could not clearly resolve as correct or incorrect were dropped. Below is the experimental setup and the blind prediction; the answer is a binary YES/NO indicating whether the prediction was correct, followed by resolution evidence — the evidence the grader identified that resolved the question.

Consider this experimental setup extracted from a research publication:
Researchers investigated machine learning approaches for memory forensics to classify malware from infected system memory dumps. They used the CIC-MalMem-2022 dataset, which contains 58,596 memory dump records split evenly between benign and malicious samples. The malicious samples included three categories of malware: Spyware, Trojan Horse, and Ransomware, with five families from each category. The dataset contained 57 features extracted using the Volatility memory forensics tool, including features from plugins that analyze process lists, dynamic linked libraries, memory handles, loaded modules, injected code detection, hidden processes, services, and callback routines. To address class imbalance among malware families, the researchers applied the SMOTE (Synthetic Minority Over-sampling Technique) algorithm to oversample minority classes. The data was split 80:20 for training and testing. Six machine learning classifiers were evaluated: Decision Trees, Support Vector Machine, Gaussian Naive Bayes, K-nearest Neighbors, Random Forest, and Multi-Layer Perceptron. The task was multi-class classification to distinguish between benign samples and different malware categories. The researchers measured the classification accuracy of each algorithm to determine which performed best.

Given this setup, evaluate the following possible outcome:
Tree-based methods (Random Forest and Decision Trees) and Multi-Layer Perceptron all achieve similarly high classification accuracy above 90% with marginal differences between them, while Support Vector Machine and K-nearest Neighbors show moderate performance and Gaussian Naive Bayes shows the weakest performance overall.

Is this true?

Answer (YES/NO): NO